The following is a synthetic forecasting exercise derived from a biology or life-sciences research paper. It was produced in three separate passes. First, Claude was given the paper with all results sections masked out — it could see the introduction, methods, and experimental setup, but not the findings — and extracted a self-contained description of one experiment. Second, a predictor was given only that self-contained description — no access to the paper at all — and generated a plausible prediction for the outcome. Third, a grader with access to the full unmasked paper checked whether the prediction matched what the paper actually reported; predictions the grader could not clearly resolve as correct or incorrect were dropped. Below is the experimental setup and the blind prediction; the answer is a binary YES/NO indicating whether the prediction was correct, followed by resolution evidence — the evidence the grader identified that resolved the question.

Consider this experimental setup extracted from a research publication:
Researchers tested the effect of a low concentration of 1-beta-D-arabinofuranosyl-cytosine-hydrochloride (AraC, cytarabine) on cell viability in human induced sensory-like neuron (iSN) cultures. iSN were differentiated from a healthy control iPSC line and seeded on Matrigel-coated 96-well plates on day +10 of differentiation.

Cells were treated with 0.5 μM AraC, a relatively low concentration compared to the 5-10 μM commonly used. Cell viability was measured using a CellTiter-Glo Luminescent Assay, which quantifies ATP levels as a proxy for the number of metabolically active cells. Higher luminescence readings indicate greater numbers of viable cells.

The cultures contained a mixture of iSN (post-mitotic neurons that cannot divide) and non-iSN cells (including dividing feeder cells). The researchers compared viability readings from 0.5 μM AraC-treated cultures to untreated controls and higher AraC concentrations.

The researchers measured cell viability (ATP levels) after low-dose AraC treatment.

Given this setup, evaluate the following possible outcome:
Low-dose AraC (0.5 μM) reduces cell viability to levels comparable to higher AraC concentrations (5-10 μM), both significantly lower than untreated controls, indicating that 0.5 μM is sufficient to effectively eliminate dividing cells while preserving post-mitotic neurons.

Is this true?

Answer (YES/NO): NO